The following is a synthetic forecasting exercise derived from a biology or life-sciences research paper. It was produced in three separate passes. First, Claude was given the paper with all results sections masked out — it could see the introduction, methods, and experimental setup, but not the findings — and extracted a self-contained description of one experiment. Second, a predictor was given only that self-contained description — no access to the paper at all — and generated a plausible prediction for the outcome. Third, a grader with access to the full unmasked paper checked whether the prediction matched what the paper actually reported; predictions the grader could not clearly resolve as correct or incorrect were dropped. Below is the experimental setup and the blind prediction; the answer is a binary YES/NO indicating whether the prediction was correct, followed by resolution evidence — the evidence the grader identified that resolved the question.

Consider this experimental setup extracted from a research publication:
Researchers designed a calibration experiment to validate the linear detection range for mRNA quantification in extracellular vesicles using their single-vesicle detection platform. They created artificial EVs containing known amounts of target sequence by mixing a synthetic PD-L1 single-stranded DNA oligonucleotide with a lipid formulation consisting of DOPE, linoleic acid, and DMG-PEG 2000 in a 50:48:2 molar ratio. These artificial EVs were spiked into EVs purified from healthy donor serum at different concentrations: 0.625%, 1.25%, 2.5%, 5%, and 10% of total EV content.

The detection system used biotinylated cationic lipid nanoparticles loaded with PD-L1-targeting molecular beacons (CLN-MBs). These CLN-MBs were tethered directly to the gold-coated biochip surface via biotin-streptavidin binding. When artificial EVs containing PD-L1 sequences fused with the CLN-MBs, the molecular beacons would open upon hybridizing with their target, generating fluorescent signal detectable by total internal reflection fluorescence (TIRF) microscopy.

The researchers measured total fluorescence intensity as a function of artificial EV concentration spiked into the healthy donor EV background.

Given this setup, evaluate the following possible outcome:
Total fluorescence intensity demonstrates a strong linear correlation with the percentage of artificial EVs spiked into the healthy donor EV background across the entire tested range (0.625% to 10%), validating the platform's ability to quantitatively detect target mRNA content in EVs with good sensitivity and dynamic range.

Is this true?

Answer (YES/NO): YES